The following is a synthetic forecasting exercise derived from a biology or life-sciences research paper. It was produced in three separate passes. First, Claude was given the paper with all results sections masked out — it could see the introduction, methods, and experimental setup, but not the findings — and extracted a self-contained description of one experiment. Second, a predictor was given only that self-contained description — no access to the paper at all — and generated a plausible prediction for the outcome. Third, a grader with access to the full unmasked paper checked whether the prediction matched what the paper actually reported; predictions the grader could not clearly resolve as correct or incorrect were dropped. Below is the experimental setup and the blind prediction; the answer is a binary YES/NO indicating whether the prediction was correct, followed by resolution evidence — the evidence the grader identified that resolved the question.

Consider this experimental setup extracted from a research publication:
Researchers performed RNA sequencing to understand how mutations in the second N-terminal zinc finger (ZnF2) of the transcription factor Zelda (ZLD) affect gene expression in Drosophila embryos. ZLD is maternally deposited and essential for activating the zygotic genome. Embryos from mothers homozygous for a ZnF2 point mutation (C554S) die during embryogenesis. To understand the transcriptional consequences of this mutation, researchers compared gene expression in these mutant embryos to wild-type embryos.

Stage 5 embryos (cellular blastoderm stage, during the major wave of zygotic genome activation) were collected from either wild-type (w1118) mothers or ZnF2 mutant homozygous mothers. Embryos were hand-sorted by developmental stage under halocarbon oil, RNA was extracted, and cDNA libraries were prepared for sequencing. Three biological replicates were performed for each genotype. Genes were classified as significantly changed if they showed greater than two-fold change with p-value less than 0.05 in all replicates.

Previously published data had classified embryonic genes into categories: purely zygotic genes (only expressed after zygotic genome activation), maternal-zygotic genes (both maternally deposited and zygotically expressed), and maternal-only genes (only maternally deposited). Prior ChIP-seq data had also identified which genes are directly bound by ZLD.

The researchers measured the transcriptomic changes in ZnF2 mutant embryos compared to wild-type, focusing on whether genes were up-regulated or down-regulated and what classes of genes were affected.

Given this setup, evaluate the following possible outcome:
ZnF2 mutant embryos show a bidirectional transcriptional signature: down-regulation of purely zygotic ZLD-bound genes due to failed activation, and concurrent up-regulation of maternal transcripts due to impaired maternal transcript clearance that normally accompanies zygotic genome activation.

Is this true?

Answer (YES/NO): NO